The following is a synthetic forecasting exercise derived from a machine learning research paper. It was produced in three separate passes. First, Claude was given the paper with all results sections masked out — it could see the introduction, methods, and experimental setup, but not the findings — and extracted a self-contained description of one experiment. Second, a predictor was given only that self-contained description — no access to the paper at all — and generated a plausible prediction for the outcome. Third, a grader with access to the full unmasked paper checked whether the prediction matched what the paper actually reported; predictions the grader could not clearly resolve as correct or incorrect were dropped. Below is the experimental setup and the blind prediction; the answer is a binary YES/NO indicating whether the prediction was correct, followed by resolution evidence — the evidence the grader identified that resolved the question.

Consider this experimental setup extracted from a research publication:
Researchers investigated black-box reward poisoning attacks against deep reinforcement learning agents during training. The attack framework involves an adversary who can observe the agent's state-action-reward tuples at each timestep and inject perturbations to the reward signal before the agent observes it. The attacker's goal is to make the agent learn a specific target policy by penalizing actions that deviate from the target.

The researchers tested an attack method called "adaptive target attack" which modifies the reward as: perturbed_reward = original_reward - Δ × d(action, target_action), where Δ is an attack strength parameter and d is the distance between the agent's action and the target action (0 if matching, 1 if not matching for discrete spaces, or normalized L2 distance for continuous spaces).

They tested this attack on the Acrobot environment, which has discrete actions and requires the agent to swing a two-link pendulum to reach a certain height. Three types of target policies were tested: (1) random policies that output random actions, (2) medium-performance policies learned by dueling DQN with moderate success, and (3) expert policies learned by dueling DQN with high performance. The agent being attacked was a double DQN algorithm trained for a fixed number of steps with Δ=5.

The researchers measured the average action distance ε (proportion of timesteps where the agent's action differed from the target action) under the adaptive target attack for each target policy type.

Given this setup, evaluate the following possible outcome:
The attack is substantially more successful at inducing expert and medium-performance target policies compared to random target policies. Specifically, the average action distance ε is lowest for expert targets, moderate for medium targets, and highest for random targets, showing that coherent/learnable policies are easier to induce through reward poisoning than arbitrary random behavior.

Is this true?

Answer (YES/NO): NO